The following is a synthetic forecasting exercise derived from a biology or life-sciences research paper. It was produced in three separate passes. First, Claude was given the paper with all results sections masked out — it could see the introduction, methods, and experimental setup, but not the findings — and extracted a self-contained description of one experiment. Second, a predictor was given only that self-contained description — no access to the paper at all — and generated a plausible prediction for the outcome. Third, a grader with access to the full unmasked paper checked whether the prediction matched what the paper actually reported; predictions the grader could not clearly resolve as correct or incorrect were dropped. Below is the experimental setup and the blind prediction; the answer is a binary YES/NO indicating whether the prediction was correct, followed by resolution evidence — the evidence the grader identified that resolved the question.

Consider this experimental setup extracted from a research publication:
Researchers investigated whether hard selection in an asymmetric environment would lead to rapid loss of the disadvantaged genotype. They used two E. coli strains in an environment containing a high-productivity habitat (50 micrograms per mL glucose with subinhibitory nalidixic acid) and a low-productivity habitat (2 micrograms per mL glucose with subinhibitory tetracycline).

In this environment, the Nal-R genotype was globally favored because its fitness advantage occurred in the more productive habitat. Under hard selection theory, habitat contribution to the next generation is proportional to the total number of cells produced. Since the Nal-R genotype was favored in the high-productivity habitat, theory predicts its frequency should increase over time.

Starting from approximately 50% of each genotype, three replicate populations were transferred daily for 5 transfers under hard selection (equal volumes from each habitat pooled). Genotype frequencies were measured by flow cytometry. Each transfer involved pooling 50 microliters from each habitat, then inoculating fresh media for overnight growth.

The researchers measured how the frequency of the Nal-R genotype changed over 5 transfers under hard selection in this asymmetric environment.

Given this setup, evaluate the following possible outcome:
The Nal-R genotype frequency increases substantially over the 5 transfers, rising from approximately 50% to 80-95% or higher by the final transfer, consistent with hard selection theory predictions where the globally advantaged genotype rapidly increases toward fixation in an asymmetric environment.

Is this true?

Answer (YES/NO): YES